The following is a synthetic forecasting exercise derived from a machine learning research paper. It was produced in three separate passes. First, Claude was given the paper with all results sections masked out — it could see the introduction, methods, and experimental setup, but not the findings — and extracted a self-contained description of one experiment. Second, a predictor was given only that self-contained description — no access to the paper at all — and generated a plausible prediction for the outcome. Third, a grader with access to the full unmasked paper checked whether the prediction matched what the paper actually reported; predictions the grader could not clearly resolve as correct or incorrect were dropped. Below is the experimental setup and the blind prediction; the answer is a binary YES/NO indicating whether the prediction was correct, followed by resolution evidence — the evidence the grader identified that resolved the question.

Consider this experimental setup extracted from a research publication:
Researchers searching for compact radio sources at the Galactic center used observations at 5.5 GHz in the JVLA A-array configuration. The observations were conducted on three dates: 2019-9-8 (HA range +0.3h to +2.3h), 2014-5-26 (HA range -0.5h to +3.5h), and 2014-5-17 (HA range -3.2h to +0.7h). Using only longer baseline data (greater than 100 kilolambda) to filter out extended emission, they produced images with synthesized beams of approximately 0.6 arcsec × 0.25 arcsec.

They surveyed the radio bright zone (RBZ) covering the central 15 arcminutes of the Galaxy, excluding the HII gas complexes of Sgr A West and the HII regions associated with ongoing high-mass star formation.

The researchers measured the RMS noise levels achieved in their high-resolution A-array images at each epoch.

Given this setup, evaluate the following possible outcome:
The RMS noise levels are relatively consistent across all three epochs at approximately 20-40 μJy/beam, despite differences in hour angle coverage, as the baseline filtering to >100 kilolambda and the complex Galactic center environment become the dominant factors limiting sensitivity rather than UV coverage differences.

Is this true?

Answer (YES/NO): NO